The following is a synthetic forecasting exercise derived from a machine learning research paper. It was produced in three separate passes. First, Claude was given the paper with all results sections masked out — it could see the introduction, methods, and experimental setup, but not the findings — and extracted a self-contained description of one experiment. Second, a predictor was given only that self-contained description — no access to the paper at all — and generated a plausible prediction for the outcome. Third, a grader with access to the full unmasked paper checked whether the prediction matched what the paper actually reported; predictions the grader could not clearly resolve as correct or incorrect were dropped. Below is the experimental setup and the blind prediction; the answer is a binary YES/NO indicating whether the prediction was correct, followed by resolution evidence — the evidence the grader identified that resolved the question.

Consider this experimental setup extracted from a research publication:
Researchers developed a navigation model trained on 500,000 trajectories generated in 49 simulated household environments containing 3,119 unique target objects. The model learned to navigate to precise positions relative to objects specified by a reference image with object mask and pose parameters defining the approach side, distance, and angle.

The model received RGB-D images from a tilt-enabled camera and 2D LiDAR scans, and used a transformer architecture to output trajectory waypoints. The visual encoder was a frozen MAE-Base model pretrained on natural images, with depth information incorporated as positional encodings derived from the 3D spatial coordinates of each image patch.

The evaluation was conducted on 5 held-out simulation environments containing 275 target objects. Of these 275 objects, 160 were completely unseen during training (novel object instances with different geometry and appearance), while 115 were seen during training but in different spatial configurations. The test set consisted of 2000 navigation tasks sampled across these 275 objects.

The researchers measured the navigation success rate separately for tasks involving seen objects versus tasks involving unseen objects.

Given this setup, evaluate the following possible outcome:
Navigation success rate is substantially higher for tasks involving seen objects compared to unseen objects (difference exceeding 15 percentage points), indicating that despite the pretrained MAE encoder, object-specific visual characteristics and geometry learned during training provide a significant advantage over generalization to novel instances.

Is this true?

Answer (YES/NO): NO